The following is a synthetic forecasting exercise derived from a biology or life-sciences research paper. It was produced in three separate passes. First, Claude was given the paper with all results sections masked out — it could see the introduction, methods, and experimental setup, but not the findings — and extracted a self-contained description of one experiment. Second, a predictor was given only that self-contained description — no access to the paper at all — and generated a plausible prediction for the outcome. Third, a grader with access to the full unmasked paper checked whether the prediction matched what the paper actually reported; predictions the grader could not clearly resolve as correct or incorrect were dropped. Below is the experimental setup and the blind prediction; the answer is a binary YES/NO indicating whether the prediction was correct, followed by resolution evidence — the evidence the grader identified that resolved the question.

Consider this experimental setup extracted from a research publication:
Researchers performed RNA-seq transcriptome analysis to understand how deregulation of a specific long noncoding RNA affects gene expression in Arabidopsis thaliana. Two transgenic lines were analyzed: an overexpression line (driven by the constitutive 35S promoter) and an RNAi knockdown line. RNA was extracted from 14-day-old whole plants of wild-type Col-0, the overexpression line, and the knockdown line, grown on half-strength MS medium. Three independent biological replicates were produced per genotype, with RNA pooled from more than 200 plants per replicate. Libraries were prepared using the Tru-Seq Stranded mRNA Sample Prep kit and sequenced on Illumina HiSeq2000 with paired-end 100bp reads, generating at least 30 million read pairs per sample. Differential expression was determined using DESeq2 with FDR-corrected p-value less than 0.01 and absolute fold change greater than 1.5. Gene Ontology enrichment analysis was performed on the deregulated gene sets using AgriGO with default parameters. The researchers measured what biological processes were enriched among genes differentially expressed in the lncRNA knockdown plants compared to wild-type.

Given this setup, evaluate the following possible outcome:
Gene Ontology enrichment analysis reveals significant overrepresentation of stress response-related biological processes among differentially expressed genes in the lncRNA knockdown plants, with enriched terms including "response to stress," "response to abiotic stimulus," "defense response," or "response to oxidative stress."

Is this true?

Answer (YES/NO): YES